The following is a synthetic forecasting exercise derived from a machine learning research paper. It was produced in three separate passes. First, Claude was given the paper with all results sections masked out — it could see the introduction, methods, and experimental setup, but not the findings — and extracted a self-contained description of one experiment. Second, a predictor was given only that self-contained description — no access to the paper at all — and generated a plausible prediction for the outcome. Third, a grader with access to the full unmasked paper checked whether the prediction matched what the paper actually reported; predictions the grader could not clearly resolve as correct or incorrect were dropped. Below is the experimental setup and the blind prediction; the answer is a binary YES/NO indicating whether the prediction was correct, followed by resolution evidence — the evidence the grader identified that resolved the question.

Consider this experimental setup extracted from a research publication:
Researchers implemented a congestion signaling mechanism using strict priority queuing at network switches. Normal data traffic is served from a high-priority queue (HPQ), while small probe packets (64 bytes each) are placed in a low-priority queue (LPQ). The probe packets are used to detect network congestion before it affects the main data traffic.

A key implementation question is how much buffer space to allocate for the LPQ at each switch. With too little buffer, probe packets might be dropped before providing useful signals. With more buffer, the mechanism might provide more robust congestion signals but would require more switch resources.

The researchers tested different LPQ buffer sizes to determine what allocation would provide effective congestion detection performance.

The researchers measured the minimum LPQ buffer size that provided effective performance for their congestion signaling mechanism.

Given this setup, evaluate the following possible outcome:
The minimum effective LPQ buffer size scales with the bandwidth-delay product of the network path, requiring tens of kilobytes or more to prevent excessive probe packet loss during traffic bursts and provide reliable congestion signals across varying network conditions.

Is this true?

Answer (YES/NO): NO